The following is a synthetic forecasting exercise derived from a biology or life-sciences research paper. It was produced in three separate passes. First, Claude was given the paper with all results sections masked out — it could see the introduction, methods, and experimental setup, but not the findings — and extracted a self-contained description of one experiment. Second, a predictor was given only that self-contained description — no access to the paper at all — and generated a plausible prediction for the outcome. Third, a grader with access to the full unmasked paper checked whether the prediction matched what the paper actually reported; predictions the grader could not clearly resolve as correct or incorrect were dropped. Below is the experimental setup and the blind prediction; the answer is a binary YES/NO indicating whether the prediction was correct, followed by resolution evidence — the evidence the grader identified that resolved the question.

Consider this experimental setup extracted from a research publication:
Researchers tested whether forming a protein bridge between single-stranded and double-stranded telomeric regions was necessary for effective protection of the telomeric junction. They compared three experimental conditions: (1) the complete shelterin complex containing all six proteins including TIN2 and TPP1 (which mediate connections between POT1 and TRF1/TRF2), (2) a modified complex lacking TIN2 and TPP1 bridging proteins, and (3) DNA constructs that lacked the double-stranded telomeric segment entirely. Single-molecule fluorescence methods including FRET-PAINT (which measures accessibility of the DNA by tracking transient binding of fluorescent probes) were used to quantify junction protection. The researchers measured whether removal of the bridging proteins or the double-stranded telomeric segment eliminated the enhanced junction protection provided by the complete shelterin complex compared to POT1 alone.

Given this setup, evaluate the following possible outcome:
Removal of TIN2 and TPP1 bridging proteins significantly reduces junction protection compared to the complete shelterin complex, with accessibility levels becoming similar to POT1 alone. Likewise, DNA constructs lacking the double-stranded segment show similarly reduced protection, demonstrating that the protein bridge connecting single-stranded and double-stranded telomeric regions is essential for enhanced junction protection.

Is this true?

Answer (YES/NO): YES